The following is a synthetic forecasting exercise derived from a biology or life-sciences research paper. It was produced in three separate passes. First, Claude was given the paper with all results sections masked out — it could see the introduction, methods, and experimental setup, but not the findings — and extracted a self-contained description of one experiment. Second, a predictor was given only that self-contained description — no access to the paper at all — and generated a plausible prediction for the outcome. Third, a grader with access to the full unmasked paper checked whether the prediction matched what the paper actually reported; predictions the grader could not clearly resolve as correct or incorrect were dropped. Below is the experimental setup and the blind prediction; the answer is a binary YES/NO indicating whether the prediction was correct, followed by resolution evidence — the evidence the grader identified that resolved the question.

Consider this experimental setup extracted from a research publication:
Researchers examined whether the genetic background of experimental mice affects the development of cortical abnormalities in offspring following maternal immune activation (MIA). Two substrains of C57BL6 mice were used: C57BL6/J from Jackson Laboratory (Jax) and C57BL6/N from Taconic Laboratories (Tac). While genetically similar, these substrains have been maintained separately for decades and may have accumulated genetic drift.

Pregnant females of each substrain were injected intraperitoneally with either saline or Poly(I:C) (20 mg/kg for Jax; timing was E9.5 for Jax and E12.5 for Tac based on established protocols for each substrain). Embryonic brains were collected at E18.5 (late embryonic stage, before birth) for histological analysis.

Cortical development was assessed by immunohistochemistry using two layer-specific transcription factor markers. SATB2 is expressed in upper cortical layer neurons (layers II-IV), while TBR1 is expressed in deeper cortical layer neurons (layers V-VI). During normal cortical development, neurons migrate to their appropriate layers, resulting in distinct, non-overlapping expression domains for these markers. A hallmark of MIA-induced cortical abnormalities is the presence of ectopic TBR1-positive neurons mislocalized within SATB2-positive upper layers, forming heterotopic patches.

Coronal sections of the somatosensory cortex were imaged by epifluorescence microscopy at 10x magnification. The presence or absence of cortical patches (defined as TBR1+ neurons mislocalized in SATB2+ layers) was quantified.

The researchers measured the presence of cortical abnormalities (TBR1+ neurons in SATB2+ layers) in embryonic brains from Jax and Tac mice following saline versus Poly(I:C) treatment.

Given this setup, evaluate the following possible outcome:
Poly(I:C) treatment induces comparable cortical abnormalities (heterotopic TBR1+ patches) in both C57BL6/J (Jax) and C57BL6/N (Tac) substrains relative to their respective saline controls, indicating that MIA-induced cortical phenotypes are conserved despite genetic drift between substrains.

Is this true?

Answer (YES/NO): NO